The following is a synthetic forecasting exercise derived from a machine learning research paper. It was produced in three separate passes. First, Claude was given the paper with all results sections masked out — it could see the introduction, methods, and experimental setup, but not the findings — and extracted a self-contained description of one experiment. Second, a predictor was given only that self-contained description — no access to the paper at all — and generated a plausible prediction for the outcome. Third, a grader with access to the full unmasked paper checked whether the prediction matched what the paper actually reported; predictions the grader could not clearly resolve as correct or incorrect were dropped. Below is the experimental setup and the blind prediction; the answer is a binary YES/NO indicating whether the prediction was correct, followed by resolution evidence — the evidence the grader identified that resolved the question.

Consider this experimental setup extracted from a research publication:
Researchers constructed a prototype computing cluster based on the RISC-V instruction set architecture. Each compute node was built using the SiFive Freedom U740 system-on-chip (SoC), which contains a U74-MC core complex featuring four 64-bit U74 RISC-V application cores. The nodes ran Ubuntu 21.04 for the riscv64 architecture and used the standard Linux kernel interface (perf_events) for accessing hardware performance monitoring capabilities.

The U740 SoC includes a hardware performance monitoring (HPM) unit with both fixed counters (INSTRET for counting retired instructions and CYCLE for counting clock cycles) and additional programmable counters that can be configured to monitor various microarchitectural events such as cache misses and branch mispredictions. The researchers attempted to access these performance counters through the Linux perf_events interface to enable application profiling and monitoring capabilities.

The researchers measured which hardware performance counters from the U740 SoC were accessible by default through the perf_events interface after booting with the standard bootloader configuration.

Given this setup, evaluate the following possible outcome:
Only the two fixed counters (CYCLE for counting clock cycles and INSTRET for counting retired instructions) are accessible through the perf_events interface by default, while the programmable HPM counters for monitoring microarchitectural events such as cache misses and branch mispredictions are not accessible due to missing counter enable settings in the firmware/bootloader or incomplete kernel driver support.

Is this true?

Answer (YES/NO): YES